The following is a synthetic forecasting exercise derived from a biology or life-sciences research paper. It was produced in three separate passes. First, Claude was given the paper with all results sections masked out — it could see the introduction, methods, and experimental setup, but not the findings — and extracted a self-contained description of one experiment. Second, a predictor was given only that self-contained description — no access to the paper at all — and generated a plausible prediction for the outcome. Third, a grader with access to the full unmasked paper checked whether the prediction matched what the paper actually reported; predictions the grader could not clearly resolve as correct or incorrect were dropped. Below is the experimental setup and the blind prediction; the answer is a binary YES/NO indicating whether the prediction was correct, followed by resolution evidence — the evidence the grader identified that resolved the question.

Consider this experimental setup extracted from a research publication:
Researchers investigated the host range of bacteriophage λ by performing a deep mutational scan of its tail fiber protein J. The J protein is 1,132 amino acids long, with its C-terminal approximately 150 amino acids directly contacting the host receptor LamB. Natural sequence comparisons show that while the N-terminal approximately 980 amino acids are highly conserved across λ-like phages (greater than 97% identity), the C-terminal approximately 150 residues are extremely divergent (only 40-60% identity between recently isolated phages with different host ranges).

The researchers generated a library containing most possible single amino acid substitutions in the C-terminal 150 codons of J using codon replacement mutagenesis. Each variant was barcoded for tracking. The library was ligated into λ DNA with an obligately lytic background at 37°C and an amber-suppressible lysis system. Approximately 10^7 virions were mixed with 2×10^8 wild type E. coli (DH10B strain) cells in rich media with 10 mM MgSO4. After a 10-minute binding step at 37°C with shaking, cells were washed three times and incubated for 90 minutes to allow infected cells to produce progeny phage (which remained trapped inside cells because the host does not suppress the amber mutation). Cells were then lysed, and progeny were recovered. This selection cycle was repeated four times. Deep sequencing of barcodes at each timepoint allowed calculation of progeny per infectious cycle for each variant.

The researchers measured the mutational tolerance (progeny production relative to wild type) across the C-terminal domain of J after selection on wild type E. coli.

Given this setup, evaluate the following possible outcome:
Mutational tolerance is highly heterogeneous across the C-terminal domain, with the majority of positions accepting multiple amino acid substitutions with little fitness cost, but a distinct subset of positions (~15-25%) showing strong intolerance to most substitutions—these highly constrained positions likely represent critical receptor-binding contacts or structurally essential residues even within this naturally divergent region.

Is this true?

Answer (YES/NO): NO